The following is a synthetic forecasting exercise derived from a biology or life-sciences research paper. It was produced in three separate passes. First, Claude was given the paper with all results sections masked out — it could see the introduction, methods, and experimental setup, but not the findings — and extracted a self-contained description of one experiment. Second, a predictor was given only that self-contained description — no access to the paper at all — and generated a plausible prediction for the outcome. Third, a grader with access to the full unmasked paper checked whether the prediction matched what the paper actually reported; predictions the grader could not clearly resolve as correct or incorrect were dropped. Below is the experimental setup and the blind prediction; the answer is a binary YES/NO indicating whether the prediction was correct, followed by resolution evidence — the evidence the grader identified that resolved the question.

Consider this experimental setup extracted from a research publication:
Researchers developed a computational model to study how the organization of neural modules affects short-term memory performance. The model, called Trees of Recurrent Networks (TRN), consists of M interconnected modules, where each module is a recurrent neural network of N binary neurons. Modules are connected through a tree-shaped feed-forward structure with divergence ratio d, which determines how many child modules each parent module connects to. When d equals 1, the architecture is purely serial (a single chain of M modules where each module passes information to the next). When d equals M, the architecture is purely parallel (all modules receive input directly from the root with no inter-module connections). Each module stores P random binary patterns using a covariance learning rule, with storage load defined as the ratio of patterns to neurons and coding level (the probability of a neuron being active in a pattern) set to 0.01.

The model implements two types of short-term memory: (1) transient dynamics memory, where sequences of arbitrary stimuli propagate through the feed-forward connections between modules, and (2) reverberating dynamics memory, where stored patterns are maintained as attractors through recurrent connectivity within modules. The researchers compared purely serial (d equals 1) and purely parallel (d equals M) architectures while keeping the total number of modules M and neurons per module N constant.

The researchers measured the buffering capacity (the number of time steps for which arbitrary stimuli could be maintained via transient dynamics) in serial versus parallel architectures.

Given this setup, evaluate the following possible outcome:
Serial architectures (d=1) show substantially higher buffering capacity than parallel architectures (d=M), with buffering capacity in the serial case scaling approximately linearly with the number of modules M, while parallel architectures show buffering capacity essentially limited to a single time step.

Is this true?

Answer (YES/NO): YES